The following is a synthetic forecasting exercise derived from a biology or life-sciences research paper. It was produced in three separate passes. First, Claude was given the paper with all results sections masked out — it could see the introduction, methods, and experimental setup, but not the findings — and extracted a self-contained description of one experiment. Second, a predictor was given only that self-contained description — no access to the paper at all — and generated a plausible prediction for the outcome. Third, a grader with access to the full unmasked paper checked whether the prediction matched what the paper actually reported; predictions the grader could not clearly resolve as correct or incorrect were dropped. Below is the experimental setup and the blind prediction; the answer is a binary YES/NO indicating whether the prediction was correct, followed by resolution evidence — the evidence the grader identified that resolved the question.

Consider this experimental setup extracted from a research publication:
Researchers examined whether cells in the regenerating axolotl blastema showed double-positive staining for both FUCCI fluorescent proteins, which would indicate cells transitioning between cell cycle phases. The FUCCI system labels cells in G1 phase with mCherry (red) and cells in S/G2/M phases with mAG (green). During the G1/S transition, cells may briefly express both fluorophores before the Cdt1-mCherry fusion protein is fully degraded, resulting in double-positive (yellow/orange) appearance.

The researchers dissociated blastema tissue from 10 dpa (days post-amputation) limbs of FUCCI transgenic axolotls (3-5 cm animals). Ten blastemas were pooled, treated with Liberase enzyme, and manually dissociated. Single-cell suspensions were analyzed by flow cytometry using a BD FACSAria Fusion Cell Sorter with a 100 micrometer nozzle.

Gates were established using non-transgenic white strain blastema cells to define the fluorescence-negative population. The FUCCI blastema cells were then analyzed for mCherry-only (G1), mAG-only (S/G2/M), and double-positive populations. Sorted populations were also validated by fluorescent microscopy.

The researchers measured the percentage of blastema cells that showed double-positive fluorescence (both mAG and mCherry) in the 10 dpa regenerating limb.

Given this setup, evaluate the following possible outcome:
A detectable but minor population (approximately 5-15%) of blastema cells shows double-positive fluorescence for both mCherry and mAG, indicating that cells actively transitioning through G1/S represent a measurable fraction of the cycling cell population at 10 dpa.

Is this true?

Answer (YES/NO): NO